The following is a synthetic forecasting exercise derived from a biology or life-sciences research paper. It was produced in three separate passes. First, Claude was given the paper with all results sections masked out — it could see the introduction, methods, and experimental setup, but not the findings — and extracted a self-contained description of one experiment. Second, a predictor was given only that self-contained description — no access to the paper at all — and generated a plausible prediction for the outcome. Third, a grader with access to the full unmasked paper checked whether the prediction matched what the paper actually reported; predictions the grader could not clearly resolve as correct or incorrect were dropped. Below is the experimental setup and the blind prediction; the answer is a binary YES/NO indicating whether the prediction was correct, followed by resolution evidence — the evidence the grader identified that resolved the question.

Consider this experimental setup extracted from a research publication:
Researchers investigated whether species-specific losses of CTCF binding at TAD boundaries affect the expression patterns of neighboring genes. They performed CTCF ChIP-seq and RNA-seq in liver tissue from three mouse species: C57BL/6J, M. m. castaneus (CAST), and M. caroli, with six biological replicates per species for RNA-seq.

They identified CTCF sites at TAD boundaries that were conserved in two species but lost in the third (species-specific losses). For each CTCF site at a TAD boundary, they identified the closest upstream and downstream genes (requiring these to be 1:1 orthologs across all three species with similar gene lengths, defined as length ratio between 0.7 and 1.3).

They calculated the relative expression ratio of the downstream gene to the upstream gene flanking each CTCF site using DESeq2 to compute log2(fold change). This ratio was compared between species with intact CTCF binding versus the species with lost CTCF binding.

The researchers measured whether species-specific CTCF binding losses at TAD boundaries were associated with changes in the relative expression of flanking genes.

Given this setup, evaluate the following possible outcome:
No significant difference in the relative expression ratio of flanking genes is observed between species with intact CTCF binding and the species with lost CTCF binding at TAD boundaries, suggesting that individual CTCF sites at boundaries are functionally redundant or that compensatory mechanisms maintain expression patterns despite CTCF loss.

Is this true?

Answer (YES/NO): YES